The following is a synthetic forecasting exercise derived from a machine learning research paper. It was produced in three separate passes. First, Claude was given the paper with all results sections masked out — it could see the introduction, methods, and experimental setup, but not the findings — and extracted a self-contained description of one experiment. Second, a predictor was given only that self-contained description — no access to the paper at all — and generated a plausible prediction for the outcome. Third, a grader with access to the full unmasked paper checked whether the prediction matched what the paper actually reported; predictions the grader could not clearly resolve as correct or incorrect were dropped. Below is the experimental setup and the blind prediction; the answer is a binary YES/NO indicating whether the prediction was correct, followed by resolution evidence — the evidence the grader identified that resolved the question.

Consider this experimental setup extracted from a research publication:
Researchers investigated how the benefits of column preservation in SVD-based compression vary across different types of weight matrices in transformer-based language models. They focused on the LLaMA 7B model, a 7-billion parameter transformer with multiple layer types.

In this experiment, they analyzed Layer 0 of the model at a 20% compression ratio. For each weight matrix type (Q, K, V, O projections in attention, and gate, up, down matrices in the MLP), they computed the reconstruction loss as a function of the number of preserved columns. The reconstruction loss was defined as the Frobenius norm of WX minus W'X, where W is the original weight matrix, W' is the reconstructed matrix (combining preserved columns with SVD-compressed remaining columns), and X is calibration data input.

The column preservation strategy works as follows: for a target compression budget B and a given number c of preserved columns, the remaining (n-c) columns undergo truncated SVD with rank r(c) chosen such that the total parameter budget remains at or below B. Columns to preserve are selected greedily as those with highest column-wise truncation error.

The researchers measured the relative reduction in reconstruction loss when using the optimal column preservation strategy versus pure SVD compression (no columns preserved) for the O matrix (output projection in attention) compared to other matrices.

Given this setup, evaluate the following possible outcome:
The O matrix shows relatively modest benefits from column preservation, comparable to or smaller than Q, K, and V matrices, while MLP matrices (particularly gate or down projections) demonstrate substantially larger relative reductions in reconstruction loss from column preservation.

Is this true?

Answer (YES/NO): NO